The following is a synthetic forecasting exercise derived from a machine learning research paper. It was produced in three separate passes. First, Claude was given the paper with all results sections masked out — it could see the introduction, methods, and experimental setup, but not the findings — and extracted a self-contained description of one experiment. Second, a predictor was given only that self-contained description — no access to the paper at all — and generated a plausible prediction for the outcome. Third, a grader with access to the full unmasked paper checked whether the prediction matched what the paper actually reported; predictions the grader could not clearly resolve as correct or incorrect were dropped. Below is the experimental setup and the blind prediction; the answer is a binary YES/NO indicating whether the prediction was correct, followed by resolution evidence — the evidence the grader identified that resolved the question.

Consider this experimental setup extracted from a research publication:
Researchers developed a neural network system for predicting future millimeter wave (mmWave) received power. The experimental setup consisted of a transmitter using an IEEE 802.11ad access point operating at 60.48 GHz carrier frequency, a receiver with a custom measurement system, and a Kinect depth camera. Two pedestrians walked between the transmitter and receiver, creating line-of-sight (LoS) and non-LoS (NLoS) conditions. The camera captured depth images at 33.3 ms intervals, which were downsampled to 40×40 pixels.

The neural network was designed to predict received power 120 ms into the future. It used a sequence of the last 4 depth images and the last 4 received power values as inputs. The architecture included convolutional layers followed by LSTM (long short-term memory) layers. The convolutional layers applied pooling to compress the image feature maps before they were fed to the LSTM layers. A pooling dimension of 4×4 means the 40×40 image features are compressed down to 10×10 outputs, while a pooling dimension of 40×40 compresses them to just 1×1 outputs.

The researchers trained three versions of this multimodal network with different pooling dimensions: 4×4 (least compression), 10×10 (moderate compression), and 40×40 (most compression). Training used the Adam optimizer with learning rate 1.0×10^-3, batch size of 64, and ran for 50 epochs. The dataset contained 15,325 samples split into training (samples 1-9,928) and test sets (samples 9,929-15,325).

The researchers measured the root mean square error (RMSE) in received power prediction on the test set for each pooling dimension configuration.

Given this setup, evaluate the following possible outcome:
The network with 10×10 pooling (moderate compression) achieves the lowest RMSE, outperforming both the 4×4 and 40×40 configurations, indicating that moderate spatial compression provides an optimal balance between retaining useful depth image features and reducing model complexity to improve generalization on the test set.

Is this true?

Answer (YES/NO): NO